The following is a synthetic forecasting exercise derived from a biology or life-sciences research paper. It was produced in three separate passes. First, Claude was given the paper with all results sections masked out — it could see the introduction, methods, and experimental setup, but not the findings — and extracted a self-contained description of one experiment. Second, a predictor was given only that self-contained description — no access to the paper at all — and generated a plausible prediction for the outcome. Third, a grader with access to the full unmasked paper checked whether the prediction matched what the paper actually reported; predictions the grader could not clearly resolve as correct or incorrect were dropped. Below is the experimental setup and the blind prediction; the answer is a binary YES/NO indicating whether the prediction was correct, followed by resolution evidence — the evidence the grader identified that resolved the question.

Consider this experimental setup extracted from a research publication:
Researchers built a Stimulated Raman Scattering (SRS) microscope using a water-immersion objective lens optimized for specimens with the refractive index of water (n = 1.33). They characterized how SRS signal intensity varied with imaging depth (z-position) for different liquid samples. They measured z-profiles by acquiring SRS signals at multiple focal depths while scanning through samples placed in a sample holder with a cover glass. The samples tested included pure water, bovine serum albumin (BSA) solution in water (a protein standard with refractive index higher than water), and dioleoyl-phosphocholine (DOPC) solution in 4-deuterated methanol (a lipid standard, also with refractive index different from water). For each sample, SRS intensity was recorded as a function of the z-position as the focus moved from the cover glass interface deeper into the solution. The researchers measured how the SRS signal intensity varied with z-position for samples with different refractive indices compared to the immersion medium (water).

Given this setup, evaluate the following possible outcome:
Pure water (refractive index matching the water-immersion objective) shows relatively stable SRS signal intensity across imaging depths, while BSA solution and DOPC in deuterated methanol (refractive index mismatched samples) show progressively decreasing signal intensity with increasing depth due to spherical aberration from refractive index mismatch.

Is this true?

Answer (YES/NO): YES